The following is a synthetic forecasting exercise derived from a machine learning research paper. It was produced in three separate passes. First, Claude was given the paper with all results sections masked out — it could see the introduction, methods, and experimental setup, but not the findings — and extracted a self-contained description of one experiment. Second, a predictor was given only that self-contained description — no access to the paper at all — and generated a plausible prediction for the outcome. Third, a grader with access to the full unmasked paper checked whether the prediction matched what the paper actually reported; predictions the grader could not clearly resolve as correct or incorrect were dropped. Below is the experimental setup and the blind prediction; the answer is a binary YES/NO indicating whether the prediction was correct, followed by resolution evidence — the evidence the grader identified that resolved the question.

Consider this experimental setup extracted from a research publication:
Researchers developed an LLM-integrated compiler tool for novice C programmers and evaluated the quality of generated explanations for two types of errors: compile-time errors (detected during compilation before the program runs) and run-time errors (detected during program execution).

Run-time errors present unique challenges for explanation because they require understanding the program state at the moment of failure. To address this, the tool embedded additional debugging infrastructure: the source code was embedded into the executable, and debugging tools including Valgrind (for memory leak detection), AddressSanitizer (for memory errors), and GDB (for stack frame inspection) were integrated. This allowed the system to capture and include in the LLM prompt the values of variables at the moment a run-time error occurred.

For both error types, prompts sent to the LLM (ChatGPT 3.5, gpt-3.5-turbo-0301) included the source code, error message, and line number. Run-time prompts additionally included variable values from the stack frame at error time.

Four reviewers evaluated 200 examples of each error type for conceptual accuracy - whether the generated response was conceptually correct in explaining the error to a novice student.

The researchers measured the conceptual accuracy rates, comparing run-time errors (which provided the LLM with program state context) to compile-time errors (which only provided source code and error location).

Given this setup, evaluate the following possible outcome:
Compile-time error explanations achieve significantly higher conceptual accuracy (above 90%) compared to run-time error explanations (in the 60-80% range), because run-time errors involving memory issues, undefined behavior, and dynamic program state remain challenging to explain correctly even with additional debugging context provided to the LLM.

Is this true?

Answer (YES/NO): NO